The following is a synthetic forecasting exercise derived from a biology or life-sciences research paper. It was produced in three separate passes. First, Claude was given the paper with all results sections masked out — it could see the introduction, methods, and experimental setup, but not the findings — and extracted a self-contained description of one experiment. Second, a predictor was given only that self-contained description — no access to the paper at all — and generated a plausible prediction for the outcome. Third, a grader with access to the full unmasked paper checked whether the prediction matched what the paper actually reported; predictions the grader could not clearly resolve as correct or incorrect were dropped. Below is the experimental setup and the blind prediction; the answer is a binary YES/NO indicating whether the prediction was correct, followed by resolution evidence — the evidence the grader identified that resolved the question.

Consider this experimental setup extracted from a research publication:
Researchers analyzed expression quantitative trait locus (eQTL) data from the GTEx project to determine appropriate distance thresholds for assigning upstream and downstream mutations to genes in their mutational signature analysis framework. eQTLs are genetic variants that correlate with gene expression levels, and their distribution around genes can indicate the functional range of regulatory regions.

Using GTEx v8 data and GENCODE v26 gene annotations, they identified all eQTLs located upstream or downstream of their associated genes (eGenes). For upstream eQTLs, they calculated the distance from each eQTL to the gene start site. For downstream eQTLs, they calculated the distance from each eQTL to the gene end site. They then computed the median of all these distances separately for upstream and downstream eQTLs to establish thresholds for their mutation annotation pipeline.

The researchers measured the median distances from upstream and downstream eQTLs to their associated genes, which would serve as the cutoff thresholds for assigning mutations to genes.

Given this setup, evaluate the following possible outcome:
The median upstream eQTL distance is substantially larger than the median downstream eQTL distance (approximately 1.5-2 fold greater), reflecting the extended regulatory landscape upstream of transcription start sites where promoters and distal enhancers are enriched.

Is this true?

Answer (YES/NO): NO